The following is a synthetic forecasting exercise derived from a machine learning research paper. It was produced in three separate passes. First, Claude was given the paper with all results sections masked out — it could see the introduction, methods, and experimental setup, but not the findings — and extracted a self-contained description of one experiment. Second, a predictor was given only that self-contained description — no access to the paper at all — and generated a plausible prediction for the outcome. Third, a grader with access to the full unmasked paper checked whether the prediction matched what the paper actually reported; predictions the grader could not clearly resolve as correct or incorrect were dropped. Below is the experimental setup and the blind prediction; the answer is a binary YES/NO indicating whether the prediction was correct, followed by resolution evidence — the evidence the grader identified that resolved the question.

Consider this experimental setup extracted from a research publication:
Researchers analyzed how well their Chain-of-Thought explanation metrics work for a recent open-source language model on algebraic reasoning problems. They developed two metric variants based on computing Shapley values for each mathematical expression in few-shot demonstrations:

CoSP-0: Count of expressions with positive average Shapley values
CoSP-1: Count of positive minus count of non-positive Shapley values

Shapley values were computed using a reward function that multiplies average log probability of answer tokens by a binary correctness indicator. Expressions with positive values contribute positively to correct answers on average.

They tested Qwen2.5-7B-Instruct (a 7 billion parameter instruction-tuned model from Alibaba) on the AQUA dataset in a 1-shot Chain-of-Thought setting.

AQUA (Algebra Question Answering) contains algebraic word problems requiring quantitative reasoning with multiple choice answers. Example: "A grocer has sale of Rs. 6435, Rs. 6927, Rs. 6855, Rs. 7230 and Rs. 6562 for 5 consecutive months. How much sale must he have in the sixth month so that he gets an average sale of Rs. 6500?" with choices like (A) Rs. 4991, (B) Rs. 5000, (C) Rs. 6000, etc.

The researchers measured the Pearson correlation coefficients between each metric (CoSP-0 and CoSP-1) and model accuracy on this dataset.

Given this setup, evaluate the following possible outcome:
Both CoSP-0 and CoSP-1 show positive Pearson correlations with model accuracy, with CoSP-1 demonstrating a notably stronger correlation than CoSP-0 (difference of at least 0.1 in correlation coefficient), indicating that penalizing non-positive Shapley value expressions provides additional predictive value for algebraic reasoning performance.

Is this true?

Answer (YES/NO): NO